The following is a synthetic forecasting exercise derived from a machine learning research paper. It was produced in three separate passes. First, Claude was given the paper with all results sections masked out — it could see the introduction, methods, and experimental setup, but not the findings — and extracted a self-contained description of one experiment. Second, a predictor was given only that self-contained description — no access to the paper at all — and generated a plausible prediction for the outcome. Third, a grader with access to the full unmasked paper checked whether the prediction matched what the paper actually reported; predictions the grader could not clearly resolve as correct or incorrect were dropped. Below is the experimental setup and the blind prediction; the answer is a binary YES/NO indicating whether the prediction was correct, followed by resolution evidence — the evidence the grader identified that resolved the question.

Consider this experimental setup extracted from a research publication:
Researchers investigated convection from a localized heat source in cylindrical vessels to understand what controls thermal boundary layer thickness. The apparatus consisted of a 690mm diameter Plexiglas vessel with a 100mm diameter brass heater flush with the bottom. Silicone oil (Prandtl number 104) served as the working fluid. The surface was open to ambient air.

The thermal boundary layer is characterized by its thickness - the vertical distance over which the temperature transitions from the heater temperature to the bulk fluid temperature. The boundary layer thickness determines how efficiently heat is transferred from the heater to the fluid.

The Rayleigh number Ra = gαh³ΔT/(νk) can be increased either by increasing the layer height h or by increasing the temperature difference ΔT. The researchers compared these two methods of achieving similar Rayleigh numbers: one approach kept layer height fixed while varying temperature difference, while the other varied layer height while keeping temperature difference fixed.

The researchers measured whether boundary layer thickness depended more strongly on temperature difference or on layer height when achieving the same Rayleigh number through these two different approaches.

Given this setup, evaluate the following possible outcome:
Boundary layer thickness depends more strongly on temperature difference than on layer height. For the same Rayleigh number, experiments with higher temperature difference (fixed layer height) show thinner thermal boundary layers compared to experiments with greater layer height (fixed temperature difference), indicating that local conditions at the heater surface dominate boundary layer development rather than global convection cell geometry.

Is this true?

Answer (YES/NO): YES